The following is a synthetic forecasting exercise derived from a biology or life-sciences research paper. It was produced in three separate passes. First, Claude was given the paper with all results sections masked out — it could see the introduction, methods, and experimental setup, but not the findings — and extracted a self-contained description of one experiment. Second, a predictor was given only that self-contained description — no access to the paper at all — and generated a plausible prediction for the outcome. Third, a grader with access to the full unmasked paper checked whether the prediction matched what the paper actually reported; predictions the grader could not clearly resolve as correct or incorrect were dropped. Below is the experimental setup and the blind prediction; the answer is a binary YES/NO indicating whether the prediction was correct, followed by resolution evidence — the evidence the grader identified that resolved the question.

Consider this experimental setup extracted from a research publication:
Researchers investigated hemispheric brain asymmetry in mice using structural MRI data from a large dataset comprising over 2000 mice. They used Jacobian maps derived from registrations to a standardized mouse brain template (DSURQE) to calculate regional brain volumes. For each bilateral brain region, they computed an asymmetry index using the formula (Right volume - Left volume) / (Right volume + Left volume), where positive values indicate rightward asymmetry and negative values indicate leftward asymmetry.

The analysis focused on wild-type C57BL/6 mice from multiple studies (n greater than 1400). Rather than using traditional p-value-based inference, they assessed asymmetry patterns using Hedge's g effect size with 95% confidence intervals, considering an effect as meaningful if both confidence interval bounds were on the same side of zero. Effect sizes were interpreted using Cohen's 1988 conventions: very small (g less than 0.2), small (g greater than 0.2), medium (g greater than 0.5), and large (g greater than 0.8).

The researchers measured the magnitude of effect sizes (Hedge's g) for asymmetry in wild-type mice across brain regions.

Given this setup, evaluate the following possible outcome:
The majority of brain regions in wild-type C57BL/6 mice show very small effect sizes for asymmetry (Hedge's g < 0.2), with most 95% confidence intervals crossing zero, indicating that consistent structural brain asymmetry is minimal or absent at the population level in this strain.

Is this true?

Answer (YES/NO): NO